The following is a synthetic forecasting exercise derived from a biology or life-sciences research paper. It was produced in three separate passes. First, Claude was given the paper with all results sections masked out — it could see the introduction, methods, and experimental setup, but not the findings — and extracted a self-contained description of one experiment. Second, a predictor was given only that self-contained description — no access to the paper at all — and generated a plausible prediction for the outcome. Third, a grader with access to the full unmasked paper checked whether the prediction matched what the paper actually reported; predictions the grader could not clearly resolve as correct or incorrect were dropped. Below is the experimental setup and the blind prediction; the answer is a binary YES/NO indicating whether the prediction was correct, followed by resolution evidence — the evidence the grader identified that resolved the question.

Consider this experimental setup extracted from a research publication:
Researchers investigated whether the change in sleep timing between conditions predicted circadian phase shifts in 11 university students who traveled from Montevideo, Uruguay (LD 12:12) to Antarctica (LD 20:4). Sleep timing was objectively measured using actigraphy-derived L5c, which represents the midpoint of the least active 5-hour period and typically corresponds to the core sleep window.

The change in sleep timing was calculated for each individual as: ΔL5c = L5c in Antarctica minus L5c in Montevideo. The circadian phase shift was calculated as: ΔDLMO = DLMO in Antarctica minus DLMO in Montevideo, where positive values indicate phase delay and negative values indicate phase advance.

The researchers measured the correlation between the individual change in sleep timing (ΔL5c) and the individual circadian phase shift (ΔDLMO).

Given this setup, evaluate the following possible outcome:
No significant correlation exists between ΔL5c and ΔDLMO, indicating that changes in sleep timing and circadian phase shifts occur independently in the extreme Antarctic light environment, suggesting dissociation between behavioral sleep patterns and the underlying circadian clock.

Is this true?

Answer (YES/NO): NO